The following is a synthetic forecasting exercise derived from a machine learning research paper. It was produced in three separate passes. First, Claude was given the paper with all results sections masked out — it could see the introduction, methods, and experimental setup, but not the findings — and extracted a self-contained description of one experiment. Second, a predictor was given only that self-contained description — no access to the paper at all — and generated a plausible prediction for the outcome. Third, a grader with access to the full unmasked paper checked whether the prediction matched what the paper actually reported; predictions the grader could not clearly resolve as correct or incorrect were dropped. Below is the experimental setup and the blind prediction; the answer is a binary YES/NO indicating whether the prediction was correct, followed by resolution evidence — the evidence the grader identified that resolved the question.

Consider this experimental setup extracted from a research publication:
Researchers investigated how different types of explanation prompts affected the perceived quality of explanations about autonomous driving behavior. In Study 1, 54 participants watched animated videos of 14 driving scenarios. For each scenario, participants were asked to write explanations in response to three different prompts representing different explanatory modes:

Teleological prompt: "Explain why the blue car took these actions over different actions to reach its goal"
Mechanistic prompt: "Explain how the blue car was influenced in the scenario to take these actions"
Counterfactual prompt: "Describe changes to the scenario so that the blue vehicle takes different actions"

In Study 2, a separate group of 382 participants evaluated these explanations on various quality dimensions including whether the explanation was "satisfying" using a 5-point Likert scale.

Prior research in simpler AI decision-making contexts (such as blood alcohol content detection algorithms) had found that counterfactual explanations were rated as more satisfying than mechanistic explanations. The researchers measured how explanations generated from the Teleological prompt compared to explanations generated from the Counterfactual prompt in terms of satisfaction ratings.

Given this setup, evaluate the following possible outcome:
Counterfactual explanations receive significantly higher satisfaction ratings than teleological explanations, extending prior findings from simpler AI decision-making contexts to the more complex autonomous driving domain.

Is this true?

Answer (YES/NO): NO